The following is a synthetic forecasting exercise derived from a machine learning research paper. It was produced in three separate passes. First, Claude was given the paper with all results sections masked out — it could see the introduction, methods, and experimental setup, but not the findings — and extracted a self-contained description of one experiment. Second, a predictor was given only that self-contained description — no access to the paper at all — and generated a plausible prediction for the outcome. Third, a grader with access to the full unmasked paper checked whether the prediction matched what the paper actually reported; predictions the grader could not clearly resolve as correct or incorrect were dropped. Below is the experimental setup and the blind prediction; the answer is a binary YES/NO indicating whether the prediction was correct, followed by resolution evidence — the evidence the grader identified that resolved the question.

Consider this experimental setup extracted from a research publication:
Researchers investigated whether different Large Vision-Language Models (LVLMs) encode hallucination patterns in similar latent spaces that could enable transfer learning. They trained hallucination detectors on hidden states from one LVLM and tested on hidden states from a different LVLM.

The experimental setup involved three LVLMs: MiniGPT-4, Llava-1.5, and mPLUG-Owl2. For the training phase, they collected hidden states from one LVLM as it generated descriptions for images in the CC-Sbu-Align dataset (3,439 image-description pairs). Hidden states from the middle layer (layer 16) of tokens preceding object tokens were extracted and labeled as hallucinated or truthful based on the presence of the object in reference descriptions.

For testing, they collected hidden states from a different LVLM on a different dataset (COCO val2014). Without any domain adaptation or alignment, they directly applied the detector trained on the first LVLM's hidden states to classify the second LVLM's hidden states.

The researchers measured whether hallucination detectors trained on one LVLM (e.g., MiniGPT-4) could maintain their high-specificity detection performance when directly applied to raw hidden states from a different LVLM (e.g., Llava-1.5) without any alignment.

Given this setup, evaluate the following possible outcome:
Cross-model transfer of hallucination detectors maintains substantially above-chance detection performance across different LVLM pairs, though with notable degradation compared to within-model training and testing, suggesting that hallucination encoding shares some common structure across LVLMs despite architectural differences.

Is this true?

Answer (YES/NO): NO